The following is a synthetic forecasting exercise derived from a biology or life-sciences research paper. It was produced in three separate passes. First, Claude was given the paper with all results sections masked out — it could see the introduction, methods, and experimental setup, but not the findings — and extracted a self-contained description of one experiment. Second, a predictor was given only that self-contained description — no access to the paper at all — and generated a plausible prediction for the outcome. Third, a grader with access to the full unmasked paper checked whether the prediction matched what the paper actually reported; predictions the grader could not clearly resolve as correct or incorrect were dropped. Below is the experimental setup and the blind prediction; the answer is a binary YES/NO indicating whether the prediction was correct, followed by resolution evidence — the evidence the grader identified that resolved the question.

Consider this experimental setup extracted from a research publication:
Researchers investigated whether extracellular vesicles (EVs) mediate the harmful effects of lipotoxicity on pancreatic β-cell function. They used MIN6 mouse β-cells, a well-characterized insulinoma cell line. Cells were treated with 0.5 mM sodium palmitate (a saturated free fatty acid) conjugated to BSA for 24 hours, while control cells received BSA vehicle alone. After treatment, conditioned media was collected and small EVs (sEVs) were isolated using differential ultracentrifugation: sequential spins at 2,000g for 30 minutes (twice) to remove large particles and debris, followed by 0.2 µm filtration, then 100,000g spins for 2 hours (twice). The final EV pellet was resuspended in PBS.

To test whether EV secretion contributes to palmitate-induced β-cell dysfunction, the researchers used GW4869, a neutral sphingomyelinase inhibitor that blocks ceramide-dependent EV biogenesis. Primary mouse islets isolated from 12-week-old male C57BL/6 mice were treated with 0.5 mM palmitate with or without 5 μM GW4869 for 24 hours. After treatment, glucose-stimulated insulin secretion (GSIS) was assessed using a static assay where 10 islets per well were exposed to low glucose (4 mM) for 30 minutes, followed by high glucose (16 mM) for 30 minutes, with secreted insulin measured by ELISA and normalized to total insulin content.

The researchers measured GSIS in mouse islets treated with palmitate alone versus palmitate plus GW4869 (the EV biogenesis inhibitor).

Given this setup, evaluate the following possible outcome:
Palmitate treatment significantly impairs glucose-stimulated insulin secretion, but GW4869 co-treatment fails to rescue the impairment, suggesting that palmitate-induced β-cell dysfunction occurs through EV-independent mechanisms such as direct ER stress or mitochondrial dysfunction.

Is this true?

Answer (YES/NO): NO